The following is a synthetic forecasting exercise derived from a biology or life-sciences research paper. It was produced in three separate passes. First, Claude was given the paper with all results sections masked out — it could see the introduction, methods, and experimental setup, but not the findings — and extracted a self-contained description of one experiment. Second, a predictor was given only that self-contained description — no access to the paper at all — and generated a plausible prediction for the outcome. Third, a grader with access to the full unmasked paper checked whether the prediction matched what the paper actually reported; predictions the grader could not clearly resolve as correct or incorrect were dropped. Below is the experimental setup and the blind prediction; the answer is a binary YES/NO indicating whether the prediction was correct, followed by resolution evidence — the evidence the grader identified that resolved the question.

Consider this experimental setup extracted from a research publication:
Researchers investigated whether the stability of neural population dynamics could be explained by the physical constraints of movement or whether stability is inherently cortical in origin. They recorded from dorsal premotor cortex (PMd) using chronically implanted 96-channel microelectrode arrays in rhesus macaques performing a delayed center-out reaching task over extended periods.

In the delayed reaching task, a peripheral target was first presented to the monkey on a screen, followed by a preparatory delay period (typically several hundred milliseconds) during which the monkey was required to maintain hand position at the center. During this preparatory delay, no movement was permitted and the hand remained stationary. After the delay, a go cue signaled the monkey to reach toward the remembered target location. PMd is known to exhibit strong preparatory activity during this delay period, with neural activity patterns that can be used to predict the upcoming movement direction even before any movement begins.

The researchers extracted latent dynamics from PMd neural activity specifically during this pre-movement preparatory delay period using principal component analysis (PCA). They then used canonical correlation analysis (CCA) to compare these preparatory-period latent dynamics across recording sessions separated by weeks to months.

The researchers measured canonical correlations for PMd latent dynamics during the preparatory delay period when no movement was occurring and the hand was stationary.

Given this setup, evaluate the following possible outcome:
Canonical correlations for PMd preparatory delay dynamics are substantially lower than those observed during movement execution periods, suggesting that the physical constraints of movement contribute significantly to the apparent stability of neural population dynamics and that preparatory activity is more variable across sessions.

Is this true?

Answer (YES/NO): NO